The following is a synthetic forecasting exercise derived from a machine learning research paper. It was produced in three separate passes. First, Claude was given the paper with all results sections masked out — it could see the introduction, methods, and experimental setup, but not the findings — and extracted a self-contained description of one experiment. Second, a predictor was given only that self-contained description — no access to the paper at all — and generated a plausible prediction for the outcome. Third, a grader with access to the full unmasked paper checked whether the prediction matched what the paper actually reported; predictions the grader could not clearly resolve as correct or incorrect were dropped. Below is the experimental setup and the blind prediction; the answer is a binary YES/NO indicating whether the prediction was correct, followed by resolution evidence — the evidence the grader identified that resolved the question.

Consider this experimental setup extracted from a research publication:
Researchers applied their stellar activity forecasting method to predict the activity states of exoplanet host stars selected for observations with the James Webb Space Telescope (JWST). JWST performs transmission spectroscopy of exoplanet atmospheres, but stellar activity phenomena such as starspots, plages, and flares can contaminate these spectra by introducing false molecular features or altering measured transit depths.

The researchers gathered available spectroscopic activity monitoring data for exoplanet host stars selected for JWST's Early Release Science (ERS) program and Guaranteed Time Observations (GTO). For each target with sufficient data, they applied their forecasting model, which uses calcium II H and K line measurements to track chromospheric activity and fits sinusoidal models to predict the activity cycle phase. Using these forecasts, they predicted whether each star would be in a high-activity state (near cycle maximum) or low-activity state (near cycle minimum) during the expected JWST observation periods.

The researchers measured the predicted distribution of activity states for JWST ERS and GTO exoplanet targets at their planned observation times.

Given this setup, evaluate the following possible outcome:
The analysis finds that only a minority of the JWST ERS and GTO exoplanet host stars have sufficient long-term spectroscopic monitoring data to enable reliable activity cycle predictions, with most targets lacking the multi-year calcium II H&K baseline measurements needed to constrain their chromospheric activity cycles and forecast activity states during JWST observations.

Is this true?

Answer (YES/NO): NO